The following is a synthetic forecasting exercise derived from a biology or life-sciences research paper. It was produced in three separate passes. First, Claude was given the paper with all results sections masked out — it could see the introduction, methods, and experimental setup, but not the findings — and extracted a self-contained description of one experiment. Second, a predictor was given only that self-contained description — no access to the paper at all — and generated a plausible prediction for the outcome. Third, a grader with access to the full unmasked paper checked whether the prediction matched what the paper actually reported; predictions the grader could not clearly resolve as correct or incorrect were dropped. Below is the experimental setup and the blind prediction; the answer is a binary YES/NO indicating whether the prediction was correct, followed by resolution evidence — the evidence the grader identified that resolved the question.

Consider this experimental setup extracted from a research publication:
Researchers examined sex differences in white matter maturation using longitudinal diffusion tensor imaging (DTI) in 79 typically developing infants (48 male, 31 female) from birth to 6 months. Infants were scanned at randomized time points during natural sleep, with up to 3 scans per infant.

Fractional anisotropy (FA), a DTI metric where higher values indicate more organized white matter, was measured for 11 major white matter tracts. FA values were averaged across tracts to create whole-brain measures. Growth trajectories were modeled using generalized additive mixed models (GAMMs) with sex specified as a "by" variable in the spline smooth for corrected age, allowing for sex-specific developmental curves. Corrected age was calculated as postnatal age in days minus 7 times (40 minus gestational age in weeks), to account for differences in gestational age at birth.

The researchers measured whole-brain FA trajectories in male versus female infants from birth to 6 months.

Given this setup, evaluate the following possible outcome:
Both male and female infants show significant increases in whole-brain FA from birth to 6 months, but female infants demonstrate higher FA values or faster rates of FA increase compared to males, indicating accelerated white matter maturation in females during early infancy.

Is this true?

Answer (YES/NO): NO